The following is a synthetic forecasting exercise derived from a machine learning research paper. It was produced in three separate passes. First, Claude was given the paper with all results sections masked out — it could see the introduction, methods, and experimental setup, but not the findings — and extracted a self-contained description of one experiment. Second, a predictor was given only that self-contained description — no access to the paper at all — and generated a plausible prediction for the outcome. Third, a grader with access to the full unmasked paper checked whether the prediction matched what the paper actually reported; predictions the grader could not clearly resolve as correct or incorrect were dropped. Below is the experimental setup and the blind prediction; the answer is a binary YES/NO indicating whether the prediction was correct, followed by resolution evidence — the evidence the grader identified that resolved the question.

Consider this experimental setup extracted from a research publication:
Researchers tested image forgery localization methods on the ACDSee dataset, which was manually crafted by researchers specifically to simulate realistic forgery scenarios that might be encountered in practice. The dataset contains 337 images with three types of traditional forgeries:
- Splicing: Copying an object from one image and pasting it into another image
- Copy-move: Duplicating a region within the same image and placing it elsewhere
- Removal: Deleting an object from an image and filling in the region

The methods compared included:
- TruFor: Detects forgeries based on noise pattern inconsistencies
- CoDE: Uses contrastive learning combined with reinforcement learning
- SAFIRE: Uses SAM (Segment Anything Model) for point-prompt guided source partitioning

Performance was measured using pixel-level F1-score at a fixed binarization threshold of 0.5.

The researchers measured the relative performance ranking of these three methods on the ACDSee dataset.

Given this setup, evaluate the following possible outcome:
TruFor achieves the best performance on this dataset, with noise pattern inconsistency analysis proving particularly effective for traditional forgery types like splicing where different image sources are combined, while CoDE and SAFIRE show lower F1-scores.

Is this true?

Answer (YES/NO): YES